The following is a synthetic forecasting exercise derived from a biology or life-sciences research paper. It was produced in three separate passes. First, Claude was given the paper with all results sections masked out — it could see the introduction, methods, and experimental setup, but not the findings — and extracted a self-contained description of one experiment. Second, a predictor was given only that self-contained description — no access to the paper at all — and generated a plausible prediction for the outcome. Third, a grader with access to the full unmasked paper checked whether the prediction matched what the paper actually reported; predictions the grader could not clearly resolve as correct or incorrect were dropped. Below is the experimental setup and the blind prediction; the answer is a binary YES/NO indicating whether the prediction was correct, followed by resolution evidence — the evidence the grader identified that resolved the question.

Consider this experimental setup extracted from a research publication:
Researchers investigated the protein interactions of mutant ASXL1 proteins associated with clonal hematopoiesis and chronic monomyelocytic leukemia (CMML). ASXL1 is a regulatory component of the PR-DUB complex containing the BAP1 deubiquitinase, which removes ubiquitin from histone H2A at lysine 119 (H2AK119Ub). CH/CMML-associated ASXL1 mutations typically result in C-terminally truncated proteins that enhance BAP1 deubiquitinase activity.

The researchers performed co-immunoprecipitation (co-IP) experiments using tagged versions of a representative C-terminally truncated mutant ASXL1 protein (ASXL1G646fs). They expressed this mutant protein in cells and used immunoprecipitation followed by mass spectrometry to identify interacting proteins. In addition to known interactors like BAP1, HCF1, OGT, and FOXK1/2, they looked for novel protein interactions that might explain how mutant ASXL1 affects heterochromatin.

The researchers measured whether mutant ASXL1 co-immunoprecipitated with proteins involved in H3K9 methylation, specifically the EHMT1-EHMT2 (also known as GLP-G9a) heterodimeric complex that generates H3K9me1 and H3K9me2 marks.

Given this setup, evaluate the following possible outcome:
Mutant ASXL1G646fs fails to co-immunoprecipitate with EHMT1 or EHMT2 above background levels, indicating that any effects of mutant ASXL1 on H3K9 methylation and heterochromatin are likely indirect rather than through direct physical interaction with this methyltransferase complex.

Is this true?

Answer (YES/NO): NO